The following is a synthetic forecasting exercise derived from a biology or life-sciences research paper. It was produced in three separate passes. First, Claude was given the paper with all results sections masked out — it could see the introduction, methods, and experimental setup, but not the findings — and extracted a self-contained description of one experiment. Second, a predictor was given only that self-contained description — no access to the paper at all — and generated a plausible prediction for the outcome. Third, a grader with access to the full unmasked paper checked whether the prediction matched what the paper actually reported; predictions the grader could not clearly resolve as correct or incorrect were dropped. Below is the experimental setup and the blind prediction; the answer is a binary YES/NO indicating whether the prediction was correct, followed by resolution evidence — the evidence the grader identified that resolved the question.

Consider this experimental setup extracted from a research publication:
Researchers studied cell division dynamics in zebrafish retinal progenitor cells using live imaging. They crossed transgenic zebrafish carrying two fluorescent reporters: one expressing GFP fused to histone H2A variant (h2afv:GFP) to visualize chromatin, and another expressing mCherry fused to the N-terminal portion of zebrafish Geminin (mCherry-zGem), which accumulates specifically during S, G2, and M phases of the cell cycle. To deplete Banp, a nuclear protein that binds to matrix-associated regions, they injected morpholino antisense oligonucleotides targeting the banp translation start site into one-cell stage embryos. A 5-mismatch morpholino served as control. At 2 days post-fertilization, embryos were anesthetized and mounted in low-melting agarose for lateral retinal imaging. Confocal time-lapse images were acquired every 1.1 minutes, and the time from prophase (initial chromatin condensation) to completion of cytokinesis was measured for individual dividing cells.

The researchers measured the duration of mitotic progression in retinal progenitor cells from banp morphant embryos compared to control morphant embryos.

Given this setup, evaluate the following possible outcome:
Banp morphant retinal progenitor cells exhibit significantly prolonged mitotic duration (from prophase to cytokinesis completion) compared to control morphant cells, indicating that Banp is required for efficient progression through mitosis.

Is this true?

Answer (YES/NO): YES